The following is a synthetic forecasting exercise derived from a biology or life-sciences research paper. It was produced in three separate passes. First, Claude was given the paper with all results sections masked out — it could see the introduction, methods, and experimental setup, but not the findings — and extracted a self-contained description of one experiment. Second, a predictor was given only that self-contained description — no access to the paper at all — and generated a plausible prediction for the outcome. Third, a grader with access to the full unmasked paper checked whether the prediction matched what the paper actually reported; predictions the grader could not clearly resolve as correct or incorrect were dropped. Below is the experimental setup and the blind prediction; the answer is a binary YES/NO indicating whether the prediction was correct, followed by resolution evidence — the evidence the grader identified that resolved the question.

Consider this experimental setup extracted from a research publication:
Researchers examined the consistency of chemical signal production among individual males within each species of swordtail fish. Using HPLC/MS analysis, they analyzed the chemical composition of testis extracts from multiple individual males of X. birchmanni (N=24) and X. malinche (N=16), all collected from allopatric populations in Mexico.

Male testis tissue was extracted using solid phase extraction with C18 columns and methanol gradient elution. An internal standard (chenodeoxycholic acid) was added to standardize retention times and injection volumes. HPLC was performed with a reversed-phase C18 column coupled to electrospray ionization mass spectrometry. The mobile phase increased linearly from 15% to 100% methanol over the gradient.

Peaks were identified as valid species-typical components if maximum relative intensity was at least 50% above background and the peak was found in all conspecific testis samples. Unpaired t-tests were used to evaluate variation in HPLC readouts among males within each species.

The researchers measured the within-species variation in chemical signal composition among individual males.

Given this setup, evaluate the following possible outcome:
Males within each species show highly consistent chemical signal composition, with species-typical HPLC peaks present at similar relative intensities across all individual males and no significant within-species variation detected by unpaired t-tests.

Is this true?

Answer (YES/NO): YES